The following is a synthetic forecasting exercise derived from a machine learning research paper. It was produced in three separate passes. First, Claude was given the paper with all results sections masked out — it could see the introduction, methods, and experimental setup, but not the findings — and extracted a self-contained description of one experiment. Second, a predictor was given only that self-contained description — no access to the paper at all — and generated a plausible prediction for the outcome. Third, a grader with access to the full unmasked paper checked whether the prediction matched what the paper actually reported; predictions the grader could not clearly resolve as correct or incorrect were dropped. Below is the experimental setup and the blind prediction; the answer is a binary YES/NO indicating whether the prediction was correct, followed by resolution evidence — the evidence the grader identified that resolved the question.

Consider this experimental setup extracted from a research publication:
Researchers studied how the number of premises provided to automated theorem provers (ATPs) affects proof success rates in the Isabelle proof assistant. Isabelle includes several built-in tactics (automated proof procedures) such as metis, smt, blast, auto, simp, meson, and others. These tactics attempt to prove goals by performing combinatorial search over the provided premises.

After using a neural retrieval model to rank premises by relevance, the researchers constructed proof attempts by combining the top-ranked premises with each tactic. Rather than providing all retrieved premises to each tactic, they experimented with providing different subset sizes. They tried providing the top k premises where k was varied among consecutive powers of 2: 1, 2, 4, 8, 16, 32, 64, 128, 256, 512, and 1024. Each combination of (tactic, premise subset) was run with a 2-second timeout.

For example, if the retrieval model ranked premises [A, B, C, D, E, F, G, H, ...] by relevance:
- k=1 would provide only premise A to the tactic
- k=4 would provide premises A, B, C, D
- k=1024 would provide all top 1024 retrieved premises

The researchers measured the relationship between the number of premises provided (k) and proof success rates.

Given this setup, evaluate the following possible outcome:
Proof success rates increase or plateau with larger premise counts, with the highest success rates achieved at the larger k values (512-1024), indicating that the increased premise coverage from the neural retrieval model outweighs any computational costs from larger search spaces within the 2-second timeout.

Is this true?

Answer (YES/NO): YES